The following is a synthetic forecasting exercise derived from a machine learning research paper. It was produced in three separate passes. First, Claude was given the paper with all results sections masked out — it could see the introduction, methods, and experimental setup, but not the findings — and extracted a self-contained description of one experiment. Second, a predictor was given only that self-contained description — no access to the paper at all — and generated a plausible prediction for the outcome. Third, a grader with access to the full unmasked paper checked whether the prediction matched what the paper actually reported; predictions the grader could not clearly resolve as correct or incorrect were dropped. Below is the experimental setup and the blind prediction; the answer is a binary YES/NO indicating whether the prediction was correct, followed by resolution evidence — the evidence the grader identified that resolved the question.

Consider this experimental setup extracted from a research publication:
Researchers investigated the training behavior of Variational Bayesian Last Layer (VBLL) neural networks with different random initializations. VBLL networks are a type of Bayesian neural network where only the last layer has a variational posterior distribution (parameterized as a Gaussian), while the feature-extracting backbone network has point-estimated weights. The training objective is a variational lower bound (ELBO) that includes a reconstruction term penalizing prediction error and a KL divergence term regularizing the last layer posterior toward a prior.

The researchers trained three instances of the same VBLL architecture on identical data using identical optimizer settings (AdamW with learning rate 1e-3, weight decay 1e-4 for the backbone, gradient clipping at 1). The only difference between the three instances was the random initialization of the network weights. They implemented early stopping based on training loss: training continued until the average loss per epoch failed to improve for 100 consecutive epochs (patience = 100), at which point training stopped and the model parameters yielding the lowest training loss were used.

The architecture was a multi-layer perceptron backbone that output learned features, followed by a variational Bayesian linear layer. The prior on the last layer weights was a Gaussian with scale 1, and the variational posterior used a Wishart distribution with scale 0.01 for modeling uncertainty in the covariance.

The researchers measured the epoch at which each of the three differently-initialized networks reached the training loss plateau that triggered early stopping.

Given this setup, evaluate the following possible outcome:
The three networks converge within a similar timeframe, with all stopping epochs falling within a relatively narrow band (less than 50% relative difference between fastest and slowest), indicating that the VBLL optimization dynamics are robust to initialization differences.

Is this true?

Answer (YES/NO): NO